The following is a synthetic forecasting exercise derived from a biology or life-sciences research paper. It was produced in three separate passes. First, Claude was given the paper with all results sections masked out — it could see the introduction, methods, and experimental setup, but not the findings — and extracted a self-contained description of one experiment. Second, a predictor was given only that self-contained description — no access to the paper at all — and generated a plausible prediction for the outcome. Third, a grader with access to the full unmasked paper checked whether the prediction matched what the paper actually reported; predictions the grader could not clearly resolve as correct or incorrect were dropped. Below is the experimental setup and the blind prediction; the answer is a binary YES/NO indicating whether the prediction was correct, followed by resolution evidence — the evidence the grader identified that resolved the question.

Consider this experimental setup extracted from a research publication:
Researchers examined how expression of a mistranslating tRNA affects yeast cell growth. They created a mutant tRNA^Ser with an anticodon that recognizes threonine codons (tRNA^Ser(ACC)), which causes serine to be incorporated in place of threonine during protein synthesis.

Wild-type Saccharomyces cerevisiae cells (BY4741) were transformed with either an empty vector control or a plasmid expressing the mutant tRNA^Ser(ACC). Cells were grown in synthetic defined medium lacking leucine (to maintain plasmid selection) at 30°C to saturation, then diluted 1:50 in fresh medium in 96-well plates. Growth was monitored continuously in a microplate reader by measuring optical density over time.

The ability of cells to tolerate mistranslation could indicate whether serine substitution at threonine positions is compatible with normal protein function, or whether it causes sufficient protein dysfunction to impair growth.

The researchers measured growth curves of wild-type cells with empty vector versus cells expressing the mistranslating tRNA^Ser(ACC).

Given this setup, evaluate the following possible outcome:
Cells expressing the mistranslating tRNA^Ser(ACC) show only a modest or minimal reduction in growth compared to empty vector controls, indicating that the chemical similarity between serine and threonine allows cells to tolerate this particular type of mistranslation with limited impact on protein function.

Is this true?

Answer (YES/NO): NO